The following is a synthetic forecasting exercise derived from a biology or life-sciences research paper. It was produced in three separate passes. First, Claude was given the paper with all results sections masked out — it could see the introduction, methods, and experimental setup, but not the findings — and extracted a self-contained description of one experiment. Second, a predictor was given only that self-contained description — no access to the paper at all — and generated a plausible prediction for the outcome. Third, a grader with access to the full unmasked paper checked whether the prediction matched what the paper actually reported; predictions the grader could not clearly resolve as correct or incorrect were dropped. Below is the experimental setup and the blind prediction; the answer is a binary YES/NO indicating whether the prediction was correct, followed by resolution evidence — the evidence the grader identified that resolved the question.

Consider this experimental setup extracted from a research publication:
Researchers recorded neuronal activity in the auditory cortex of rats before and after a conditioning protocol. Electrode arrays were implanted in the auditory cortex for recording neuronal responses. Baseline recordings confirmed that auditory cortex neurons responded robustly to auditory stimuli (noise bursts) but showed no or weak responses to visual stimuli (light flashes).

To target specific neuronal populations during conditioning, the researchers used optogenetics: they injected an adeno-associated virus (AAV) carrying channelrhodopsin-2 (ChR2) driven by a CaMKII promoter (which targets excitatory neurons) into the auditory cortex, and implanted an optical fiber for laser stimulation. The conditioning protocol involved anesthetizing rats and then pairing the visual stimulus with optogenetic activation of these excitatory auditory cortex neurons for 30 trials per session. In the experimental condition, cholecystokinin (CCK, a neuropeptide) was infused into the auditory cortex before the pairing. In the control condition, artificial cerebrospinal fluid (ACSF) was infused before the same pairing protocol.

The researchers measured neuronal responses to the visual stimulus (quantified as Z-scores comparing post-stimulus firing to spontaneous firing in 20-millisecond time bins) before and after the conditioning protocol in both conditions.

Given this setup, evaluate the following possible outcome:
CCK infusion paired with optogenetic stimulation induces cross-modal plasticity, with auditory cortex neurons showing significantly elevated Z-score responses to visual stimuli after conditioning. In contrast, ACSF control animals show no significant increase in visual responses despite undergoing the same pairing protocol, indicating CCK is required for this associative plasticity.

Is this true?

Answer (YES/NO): YES